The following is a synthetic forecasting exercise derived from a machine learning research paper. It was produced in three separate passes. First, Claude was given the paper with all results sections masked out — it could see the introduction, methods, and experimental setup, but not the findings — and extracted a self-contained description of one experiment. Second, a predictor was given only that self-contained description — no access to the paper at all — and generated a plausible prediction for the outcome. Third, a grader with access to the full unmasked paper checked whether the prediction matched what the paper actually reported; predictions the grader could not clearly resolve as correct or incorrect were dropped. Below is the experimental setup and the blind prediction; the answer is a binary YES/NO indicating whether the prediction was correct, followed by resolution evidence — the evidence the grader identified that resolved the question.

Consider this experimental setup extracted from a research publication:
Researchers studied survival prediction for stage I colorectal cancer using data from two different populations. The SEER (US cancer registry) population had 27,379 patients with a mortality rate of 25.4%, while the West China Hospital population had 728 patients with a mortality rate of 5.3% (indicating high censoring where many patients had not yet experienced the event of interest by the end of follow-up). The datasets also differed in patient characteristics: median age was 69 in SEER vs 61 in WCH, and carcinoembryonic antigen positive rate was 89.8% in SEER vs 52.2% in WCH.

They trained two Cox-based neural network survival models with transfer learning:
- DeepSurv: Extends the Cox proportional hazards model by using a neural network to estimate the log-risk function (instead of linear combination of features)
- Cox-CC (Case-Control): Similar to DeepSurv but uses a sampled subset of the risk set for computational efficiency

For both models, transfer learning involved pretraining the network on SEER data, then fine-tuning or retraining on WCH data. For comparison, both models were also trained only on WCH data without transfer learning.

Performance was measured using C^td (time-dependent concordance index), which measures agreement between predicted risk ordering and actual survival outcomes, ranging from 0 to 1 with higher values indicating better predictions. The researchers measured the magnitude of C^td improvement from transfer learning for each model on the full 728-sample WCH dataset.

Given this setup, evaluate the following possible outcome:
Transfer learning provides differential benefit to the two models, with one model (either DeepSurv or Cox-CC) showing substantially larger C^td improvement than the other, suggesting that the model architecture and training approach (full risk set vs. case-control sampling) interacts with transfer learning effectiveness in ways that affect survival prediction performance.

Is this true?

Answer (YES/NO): NO